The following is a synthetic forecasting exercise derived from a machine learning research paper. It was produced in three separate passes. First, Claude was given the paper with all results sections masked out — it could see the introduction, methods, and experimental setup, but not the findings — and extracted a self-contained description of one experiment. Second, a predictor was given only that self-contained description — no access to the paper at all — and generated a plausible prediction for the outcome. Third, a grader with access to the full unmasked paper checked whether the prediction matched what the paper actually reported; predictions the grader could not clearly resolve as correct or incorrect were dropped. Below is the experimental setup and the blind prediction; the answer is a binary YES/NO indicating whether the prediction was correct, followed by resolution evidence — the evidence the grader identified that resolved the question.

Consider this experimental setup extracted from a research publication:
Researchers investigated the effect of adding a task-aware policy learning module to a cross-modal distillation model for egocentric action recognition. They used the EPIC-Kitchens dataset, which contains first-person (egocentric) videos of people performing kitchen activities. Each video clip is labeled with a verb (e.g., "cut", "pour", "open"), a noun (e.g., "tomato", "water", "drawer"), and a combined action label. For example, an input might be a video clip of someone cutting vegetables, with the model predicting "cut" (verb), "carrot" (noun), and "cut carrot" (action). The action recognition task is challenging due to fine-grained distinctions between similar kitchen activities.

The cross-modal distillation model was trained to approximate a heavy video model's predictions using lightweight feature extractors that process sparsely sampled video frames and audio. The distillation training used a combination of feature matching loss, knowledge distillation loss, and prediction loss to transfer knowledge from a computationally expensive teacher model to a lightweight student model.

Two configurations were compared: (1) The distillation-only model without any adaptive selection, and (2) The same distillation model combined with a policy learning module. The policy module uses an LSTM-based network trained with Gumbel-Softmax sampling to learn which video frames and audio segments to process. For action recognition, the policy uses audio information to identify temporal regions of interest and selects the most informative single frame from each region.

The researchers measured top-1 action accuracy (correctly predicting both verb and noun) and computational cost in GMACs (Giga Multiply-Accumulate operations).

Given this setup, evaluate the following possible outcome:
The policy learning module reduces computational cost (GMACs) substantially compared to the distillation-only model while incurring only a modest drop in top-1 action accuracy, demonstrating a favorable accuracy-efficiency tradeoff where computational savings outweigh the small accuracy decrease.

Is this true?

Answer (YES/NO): NO